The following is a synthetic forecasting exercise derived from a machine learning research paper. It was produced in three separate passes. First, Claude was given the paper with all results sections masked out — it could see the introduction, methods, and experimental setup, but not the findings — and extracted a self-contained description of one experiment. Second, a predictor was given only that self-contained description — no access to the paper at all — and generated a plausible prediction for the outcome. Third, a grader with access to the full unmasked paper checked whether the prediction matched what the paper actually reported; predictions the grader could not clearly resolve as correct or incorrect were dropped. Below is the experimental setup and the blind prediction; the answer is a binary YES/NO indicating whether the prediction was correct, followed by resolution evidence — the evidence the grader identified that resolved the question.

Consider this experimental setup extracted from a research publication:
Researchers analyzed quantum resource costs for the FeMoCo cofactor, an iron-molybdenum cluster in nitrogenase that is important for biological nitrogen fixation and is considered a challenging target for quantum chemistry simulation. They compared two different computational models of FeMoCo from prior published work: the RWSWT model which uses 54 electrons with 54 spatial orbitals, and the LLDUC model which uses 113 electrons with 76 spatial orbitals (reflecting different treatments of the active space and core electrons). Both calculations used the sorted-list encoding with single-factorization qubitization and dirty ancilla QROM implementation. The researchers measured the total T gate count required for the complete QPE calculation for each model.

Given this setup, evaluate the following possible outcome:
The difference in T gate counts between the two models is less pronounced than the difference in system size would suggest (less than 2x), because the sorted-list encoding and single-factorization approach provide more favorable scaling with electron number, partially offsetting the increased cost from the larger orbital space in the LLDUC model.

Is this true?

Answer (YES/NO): YES